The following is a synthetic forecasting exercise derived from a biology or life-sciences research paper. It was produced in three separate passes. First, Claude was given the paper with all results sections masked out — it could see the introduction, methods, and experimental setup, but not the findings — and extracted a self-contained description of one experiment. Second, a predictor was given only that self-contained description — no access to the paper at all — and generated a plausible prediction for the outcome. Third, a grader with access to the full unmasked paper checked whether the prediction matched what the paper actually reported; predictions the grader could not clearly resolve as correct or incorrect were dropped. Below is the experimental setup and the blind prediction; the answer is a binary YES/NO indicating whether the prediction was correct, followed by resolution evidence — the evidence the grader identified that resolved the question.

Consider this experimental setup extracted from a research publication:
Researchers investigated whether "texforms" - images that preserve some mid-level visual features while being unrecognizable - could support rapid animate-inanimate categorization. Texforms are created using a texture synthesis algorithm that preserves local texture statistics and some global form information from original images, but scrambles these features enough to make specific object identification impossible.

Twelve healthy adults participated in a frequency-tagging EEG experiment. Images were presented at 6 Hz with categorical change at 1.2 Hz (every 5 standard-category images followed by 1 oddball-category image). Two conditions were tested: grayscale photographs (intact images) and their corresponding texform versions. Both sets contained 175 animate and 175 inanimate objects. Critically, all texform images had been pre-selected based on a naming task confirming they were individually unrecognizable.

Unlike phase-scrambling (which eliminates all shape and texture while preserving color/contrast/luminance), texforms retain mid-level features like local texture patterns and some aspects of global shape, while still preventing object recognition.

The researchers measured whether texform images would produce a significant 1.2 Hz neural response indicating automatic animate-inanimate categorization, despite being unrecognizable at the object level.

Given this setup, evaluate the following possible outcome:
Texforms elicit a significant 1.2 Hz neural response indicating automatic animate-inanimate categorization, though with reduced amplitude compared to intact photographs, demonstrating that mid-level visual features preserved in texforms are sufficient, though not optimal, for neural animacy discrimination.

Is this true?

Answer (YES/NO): YES